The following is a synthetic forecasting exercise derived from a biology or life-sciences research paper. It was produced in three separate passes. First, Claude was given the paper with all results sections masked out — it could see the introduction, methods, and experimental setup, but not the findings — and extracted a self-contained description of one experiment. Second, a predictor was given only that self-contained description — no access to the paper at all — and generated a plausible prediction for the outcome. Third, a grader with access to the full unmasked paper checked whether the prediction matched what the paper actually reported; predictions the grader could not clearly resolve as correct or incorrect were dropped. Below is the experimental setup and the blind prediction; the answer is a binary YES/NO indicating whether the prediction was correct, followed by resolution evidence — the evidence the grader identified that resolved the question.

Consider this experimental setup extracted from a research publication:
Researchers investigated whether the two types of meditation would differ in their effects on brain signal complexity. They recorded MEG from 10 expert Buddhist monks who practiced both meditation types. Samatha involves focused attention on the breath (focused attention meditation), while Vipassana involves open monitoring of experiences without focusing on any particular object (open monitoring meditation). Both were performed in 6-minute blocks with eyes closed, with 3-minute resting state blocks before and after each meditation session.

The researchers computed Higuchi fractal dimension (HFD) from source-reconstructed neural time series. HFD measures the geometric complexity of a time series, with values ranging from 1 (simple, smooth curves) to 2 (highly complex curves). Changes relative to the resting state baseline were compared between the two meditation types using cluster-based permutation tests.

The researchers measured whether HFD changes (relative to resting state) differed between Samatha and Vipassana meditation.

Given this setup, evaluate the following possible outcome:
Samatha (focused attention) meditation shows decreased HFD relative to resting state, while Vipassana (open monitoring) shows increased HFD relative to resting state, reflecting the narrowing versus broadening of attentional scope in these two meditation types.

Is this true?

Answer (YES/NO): NO